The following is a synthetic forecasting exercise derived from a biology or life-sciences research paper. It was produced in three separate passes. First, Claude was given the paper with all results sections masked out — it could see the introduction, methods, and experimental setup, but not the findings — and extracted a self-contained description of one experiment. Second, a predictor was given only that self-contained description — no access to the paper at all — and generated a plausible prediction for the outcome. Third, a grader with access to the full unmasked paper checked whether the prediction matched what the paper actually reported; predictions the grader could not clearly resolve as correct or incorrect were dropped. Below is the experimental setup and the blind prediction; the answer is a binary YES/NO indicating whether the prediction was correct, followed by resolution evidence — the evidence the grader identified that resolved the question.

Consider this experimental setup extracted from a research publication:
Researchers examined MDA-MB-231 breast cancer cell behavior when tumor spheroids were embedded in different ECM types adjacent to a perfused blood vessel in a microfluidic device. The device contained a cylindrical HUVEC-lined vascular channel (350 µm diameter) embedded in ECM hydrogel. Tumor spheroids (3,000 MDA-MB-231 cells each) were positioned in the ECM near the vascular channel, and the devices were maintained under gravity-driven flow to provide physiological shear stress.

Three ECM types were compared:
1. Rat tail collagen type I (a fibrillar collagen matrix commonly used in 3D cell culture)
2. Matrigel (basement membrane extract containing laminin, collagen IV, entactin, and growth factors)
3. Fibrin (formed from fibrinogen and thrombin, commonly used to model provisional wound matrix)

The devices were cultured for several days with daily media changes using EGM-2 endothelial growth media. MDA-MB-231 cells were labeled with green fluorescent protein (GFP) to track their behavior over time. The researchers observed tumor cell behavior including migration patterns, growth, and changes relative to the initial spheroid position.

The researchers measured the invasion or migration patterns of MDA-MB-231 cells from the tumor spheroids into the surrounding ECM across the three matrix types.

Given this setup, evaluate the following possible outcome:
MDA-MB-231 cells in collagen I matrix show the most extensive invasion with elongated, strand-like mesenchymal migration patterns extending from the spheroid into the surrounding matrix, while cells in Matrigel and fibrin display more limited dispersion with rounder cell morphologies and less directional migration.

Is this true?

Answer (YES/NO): NO